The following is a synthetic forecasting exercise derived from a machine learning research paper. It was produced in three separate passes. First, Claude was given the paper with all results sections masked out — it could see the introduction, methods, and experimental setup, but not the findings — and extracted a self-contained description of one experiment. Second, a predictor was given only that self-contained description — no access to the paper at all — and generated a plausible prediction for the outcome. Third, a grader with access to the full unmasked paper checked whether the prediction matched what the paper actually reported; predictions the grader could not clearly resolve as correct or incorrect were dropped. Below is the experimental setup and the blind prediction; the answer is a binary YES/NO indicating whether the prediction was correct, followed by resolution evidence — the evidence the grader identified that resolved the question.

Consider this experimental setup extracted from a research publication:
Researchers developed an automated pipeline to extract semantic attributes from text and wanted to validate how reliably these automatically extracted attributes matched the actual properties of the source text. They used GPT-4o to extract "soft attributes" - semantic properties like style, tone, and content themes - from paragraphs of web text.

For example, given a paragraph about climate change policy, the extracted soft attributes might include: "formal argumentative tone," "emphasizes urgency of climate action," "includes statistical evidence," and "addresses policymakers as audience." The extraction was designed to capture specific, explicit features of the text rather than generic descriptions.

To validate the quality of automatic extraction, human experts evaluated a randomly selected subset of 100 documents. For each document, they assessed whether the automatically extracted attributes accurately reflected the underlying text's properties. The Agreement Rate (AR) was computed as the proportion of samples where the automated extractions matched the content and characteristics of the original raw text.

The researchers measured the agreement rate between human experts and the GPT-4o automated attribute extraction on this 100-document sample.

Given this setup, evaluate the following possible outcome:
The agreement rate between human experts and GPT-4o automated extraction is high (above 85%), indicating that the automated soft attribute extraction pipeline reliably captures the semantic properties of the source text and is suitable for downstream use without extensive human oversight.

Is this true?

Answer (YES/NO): YES